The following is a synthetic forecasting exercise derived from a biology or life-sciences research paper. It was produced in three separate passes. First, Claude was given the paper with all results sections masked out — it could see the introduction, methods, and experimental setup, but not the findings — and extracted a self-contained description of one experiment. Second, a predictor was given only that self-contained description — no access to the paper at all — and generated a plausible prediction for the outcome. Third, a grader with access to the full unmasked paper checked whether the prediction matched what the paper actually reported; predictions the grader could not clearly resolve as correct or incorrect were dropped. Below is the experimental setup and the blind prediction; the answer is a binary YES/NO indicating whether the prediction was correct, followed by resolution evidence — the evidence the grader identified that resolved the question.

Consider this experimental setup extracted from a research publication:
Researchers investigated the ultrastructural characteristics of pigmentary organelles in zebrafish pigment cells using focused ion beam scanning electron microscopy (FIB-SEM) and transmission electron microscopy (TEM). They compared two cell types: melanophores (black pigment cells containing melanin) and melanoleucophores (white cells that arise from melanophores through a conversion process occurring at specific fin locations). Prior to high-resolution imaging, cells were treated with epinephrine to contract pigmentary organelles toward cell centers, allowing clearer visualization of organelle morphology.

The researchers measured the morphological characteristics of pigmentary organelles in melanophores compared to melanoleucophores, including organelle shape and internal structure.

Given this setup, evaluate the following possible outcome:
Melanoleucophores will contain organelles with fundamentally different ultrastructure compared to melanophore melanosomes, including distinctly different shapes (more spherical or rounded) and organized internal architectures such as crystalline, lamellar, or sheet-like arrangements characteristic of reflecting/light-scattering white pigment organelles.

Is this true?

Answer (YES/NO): NO